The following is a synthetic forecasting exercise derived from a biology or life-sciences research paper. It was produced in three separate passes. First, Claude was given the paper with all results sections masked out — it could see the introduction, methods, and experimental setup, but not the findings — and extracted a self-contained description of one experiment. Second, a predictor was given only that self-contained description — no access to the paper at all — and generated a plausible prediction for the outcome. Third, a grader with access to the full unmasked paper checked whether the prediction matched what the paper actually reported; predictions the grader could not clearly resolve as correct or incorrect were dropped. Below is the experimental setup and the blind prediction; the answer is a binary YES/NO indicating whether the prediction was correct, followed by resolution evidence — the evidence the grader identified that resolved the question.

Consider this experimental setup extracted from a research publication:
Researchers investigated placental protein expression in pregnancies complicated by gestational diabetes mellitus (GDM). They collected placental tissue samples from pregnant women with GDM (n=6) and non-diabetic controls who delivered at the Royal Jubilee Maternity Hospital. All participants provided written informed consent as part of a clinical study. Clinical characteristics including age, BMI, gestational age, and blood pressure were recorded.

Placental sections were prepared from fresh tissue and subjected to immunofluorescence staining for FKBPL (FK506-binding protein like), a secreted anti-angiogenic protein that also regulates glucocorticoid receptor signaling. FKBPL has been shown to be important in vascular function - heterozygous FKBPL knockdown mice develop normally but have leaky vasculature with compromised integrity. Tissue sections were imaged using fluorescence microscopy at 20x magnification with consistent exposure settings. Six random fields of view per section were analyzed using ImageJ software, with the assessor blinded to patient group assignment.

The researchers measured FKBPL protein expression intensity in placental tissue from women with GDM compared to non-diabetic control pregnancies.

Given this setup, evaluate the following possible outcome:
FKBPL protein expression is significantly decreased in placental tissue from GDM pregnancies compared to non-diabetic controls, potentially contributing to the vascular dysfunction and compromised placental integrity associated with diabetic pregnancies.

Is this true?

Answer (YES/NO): NO